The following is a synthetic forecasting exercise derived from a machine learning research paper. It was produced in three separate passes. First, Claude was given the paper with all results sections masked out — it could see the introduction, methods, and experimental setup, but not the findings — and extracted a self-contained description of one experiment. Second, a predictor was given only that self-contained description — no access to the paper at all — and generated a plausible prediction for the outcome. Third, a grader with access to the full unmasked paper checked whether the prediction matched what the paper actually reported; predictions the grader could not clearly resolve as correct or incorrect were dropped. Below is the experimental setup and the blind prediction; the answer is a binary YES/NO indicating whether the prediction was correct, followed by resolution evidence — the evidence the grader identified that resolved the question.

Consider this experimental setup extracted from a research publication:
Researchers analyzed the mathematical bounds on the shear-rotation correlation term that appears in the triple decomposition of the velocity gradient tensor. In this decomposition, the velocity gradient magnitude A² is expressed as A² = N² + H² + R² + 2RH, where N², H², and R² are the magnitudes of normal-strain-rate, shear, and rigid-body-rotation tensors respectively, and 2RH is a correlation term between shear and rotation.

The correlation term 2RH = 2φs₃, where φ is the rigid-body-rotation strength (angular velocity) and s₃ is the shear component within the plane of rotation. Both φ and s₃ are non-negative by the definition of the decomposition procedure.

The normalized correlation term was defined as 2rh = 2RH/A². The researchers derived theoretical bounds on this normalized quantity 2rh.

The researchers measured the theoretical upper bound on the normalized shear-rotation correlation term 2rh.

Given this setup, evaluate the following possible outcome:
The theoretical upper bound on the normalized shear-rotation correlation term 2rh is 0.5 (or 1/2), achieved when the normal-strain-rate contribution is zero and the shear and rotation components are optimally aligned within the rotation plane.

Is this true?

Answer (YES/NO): NO